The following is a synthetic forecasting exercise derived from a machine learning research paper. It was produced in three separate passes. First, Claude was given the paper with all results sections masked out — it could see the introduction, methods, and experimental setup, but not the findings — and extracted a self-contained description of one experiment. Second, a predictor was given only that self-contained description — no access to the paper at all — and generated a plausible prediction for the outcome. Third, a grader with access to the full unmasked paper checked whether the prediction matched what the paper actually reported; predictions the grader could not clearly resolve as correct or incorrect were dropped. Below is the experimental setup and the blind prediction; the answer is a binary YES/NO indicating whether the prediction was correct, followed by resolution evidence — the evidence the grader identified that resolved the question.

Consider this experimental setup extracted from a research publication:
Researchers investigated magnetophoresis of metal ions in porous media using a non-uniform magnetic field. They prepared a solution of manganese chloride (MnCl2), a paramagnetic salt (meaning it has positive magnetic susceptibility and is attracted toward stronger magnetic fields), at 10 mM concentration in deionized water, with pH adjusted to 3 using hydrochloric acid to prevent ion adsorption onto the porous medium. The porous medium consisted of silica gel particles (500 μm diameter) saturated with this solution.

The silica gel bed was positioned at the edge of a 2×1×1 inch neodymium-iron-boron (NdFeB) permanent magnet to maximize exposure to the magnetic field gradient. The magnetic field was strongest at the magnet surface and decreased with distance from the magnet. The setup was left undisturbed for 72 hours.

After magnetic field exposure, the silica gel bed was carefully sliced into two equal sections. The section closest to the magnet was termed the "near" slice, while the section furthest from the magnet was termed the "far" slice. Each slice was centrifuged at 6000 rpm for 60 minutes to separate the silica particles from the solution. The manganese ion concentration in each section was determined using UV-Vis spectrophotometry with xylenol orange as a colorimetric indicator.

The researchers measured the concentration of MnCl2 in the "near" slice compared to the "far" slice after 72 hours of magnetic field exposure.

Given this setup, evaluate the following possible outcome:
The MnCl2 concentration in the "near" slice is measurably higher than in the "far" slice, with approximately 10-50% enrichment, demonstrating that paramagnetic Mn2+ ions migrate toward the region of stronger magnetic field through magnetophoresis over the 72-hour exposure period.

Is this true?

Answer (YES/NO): NO